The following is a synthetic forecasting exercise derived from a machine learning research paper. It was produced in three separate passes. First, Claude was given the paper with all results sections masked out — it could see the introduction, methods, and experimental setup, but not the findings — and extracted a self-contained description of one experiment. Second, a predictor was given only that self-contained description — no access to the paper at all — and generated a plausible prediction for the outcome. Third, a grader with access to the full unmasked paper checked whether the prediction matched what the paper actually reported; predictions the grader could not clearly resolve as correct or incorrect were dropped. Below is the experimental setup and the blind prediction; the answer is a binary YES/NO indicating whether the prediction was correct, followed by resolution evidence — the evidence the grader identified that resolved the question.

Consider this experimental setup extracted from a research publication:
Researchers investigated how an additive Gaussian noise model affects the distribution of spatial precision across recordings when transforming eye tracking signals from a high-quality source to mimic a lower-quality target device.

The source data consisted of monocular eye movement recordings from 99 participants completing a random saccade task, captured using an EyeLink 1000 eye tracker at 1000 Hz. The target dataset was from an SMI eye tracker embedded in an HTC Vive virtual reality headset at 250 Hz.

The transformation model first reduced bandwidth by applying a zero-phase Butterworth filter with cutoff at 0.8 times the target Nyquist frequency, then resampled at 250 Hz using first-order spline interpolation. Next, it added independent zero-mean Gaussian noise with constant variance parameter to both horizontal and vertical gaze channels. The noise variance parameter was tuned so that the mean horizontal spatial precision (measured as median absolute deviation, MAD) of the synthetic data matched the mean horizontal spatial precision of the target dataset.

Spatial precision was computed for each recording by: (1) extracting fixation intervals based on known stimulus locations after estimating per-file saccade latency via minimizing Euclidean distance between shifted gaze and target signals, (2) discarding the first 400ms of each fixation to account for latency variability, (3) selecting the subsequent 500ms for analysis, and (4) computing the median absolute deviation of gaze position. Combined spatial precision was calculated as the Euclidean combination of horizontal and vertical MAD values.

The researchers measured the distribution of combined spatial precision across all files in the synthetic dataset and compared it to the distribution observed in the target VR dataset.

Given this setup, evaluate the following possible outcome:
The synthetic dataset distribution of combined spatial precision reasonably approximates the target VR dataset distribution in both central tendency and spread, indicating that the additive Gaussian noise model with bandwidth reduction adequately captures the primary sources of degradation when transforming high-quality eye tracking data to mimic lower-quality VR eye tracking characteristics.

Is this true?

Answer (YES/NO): NO